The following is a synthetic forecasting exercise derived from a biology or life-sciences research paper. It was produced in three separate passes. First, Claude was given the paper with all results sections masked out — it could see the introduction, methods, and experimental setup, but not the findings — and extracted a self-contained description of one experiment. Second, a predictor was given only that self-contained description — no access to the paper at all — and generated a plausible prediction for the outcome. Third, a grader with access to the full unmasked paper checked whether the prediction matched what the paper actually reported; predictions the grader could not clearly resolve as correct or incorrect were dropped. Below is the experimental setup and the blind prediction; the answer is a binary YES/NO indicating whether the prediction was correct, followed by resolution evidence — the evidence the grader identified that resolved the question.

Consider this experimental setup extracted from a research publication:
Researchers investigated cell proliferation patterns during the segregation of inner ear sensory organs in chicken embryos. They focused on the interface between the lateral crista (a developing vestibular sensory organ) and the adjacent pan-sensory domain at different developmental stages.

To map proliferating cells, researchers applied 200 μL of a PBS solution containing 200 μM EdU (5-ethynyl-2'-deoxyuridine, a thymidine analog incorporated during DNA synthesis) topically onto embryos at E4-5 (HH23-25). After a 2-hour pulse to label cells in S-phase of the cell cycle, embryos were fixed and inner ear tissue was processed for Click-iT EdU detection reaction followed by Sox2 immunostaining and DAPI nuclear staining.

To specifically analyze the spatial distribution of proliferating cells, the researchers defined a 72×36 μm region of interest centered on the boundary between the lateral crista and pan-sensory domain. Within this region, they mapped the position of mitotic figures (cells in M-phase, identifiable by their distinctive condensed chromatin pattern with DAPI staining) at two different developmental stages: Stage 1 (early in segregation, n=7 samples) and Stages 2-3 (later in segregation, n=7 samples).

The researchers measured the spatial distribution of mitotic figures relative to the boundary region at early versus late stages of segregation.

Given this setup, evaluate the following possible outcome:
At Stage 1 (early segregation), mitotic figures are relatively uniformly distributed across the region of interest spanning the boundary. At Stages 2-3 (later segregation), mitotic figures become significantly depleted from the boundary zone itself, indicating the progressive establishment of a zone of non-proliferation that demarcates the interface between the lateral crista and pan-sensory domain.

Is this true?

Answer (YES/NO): NO